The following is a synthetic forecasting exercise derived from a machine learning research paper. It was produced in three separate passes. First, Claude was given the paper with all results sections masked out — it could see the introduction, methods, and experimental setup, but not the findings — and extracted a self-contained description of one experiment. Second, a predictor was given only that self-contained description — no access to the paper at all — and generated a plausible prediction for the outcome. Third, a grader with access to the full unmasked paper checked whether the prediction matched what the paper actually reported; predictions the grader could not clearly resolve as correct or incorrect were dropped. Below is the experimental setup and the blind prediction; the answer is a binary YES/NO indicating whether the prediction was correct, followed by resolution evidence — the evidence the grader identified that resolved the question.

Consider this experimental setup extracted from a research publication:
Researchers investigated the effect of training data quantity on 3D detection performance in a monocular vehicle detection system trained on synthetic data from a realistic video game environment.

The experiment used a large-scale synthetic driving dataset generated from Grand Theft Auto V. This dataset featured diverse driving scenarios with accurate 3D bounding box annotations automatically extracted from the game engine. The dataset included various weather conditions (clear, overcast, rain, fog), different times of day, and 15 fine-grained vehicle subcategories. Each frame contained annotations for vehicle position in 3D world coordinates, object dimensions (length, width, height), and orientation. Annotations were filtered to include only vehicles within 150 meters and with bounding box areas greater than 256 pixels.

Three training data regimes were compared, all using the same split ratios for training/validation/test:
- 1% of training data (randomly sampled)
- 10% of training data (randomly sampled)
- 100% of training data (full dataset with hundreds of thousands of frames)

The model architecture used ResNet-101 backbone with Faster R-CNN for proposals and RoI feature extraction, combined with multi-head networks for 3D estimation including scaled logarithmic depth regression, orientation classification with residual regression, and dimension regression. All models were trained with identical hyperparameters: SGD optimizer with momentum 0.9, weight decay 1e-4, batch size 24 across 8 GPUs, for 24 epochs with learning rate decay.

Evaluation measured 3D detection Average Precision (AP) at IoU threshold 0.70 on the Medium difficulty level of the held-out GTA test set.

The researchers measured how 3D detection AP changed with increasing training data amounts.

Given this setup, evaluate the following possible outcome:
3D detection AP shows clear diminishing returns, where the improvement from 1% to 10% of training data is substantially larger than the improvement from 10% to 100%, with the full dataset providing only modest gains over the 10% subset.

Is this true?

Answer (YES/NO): NO